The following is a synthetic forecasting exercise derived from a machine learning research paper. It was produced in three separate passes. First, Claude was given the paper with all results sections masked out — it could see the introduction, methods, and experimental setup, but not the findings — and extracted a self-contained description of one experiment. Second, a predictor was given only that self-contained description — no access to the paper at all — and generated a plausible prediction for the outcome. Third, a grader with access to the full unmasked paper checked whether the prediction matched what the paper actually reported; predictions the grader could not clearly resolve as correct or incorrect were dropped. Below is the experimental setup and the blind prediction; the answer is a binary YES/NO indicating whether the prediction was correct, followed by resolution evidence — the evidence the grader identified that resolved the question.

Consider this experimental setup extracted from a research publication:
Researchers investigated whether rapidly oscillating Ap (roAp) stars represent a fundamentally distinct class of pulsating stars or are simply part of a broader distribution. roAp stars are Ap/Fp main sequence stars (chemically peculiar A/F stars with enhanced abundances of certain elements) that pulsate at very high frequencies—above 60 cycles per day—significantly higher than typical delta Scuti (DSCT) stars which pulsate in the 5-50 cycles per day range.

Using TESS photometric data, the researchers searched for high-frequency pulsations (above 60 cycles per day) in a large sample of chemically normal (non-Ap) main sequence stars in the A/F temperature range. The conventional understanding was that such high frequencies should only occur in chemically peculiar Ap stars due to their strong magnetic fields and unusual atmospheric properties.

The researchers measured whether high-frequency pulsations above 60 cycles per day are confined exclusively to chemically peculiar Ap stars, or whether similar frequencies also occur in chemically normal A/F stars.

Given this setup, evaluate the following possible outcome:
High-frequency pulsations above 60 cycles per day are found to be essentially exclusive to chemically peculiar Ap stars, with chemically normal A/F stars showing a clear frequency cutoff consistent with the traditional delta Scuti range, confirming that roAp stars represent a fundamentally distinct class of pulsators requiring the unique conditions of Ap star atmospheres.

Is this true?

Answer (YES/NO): NO